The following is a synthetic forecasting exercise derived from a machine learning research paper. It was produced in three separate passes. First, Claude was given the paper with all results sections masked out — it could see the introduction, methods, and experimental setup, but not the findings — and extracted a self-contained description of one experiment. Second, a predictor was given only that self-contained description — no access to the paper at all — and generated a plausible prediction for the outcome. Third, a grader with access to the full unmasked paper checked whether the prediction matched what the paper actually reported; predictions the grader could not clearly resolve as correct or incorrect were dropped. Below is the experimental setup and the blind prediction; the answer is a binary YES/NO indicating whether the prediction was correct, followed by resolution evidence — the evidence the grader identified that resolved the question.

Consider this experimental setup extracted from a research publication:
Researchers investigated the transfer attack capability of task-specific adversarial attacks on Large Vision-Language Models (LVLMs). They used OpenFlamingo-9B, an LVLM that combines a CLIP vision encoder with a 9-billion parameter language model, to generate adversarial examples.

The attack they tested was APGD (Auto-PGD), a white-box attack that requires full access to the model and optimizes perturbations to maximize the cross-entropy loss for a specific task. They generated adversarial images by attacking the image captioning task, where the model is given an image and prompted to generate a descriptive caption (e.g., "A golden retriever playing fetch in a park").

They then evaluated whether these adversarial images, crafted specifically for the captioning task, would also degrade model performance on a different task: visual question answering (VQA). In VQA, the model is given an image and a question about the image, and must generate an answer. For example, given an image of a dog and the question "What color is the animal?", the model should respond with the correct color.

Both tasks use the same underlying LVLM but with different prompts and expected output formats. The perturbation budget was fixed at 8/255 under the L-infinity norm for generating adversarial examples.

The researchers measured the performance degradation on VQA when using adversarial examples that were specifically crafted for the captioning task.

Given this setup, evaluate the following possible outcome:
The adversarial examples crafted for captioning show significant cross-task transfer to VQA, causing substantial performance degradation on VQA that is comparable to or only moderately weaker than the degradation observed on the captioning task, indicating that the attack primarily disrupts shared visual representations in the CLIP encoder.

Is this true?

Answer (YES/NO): NO